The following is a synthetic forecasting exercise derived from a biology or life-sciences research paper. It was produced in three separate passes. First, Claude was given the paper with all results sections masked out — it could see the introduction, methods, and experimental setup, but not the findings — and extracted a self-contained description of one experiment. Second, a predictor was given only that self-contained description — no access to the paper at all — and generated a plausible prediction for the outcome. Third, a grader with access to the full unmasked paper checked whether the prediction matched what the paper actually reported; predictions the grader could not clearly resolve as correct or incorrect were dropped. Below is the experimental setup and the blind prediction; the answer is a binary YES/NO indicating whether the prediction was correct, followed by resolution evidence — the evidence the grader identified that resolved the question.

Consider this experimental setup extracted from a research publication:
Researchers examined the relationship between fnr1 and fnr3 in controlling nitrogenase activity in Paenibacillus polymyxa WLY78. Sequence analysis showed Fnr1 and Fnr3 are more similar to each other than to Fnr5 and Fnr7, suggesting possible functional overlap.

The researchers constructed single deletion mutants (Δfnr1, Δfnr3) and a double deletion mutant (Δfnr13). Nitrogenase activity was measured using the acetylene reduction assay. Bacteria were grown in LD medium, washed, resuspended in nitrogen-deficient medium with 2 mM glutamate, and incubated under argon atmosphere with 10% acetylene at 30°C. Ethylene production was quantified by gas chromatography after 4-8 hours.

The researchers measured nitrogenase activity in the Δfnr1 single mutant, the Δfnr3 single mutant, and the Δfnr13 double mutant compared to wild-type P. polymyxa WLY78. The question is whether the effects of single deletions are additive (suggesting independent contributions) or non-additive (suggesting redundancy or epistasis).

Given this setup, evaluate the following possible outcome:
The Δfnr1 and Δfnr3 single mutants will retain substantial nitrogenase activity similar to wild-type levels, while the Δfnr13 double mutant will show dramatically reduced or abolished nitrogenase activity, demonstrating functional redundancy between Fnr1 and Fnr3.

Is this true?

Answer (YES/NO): NO